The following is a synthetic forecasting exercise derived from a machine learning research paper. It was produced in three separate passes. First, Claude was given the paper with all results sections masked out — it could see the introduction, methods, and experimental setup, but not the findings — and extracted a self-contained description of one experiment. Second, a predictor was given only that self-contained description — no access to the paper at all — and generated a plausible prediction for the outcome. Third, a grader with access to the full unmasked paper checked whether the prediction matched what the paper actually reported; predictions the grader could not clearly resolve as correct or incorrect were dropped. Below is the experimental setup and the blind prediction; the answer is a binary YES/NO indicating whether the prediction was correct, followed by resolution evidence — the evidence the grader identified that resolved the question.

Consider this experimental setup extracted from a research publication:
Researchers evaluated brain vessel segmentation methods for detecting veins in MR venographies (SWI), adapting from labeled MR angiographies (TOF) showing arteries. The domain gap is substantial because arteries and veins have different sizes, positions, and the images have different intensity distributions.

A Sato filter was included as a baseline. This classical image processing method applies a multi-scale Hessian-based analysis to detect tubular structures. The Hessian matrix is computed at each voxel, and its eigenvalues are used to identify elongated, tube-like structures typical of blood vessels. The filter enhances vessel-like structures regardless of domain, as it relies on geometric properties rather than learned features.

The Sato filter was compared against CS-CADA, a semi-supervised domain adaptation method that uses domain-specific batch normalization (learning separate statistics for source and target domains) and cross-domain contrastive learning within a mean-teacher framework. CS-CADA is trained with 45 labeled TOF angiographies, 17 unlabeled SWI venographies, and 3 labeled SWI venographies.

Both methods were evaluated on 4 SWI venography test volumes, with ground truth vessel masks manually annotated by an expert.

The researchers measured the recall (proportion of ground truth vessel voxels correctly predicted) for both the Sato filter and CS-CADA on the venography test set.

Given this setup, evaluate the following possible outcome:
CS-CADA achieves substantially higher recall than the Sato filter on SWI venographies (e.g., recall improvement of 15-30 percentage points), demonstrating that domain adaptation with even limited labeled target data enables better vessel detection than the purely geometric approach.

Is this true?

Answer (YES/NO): NO